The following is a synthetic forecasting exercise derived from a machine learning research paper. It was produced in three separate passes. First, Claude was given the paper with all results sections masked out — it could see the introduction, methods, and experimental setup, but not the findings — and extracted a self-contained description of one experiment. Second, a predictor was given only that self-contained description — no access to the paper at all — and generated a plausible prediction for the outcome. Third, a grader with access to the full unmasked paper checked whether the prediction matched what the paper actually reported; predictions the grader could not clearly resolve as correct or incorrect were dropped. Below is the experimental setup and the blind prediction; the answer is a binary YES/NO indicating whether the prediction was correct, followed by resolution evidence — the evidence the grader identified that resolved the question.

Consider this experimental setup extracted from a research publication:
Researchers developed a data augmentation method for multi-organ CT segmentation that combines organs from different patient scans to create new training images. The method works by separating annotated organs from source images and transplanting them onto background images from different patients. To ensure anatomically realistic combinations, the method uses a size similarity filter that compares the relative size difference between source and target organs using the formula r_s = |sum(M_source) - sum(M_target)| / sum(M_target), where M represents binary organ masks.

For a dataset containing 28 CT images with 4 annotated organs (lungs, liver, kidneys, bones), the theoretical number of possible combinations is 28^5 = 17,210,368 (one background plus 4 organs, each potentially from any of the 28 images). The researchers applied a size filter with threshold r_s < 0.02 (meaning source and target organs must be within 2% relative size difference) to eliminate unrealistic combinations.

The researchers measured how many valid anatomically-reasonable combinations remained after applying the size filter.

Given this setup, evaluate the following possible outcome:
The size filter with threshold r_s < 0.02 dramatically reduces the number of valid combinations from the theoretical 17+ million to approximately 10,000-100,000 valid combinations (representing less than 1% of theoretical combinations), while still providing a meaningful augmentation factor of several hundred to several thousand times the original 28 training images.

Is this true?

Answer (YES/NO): NO